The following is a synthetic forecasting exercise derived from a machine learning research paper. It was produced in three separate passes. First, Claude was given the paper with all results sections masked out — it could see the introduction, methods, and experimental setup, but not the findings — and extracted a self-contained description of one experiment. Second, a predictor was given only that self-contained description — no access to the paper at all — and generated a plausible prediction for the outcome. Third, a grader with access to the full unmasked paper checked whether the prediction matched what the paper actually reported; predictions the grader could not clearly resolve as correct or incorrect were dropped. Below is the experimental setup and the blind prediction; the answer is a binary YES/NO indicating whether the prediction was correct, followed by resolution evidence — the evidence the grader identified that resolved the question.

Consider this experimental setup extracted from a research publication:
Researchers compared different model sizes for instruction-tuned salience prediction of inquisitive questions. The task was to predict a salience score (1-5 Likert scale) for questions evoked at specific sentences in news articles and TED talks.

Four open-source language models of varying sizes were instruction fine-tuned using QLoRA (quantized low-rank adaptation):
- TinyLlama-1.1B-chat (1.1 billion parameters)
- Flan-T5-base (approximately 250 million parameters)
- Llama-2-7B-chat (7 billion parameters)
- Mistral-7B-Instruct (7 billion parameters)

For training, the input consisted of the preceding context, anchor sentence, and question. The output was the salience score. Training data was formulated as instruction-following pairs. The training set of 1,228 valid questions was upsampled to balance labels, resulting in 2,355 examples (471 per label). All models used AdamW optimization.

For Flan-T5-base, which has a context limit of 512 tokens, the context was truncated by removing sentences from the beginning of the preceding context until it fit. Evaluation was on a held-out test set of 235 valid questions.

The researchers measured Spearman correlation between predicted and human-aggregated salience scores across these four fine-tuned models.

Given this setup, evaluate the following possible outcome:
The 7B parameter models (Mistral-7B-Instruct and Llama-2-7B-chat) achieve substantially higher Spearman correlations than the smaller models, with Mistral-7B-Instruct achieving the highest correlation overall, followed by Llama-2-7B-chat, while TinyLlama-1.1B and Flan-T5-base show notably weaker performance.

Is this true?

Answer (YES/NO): NO